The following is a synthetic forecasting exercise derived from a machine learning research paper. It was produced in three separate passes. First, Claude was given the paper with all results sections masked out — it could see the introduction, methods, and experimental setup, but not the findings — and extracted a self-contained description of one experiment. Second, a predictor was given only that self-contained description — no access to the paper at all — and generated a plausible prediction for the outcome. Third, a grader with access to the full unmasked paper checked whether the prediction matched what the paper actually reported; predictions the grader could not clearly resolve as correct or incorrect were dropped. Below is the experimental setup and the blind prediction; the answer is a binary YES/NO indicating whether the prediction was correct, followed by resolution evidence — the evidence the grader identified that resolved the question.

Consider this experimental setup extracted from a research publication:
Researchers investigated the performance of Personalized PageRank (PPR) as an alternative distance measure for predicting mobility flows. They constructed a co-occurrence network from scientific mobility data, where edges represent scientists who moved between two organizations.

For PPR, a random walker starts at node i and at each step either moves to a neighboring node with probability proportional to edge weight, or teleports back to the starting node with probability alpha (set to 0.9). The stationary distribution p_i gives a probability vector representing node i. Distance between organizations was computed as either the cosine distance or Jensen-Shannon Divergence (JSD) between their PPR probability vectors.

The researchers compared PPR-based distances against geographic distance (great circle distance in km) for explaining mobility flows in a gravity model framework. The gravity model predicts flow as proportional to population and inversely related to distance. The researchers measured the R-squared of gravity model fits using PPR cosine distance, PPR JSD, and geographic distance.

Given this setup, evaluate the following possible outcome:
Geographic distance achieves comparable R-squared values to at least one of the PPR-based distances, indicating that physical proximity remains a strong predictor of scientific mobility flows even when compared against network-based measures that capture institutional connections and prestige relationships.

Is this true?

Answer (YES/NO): YES